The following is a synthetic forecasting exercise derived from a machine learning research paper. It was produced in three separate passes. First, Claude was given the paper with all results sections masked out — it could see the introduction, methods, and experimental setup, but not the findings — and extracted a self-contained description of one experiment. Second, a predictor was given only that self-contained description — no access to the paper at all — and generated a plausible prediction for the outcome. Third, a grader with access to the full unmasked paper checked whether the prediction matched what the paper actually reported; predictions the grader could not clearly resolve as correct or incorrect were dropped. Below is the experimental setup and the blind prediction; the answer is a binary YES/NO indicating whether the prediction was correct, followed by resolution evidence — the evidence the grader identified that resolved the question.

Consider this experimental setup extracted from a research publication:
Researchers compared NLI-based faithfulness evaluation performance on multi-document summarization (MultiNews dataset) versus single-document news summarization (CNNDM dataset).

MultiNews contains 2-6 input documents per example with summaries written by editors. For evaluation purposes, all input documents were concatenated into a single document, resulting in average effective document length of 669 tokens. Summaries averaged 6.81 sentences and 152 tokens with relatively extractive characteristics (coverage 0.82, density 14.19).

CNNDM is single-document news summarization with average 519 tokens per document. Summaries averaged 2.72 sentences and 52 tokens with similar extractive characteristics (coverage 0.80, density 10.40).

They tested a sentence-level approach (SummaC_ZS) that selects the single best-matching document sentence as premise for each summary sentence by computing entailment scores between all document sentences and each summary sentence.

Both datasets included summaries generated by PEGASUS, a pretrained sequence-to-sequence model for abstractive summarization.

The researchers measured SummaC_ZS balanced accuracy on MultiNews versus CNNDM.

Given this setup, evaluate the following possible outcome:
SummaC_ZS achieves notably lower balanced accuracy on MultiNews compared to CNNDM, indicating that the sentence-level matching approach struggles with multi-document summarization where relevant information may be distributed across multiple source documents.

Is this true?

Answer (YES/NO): YES